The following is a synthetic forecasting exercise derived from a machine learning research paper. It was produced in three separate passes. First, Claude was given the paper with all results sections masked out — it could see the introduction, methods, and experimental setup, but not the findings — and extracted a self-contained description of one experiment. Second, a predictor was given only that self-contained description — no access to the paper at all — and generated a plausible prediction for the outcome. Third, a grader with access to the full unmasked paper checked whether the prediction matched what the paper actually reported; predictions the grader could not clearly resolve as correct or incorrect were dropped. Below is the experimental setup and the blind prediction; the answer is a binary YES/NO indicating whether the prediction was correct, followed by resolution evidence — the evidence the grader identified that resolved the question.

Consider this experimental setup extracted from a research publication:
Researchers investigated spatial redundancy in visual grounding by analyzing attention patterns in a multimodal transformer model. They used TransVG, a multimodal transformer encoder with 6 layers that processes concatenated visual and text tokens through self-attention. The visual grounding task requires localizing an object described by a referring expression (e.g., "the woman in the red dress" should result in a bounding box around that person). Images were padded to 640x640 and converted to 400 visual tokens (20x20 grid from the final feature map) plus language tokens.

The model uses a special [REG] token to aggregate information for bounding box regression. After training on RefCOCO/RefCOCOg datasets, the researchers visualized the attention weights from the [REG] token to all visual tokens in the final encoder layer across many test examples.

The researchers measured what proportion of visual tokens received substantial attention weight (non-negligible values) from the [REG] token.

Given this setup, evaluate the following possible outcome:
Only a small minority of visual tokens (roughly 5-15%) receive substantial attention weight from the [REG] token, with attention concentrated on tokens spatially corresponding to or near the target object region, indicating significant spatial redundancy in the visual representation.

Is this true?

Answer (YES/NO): YES